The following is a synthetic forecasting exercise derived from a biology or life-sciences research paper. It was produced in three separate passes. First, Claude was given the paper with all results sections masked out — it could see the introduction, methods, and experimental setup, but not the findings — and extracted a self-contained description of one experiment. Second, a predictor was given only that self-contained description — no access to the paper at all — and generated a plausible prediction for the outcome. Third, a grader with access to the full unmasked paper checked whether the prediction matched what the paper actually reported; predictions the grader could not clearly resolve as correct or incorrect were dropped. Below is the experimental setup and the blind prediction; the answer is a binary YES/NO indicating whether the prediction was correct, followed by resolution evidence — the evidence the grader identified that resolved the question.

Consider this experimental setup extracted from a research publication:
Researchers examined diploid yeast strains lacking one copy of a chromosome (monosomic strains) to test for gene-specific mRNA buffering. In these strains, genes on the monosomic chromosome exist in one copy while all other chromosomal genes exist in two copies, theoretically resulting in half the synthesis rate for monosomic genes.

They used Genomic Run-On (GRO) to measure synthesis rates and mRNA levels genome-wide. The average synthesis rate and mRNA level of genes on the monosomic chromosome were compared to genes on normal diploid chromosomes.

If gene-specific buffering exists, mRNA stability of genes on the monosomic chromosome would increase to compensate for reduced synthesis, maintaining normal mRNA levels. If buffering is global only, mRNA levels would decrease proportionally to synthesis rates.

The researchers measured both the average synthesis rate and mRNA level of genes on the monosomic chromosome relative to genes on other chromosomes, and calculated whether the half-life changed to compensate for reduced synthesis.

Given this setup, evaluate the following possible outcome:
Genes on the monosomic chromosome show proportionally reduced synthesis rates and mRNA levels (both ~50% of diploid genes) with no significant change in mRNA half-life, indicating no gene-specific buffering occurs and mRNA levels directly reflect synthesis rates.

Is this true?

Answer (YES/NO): YES